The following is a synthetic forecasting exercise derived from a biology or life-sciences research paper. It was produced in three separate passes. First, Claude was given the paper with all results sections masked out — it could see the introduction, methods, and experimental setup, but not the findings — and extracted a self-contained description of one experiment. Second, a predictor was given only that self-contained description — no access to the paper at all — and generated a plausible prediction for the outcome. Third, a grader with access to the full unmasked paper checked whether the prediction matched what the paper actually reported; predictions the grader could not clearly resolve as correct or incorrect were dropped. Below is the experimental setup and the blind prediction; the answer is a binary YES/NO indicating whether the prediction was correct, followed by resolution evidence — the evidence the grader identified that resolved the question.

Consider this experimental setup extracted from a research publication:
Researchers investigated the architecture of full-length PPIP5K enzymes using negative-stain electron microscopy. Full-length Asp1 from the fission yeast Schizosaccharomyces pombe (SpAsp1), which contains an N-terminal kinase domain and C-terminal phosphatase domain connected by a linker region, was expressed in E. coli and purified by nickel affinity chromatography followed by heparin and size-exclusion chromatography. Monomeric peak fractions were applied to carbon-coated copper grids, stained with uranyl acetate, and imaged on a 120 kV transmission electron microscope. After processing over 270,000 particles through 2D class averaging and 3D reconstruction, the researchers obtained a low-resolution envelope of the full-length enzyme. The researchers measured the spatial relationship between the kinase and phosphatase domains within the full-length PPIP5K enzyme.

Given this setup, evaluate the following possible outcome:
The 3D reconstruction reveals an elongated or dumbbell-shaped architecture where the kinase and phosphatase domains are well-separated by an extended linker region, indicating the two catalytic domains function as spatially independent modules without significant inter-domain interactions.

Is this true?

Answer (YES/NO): NO